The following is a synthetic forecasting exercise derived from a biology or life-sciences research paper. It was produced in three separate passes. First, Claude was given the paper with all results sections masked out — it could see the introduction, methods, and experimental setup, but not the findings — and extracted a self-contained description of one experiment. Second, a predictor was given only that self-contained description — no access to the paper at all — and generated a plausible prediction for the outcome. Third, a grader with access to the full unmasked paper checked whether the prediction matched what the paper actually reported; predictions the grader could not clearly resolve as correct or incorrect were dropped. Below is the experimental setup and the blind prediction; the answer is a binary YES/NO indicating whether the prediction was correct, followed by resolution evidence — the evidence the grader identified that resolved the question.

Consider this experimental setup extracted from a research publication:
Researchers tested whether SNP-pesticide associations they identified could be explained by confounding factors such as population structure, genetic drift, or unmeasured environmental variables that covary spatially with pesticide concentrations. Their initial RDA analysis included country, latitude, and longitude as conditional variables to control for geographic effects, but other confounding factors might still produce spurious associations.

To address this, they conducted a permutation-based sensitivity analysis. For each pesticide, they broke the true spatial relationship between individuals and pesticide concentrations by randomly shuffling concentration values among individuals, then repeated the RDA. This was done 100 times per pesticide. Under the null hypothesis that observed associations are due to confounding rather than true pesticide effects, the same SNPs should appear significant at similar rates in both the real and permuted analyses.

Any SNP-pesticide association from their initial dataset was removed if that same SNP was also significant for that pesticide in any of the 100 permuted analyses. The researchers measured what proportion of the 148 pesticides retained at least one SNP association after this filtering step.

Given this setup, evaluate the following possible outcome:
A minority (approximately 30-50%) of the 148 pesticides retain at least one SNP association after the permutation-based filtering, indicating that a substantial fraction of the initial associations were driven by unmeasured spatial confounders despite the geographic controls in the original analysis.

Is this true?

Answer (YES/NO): NO